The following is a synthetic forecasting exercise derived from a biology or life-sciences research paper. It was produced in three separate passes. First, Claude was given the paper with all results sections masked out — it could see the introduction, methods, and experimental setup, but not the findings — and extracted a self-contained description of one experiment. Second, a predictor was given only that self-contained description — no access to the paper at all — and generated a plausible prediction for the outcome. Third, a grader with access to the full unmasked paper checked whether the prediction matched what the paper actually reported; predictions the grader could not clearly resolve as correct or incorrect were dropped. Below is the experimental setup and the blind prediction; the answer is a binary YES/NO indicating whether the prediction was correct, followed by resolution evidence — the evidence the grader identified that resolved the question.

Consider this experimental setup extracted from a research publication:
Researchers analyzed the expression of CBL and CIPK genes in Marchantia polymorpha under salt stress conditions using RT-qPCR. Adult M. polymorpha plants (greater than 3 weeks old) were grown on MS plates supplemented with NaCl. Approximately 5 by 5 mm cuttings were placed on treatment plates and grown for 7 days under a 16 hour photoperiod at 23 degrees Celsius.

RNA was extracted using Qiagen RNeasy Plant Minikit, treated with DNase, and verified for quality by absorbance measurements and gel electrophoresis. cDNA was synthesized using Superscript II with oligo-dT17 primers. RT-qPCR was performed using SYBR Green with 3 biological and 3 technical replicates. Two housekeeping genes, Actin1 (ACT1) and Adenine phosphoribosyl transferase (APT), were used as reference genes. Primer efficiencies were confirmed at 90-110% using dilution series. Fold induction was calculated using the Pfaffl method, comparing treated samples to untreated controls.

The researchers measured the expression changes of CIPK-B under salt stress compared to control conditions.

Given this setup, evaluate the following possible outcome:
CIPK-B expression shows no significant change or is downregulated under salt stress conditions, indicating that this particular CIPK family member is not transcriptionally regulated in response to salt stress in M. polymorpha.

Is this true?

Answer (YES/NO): NO